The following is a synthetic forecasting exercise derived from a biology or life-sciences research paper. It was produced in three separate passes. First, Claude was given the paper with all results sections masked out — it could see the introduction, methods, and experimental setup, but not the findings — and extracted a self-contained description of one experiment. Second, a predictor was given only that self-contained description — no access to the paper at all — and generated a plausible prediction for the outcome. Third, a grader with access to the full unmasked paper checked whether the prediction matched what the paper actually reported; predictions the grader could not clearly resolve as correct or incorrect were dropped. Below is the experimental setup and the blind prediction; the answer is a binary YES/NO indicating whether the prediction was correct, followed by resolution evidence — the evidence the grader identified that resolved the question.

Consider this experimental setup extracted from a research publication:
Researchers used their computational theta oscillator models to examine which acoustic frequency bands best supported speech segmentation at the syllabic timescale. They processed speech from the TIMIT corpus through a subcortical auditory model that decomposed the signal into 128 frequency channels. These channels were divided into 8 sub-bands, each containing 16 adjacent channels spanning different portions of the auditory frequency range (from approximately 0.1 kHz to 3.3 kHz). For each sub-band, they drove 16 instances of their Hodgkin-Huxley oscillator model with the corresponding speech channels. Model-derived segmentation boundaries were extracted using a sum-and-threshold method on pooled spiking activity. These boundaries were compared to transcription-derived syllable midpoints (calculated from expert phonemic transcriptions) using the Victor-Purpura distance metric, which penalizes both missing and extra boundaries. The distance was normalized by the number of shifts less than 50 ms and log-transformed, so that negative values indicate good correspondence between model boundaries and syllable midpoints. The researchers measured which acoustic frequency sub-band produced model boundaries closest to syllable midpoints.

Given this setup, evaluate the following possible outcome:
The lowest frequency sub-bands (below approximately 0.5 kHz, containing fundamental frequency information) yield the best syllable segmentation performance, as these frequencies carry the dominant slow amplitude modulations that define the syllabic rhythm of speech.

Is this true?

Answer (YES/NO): NO